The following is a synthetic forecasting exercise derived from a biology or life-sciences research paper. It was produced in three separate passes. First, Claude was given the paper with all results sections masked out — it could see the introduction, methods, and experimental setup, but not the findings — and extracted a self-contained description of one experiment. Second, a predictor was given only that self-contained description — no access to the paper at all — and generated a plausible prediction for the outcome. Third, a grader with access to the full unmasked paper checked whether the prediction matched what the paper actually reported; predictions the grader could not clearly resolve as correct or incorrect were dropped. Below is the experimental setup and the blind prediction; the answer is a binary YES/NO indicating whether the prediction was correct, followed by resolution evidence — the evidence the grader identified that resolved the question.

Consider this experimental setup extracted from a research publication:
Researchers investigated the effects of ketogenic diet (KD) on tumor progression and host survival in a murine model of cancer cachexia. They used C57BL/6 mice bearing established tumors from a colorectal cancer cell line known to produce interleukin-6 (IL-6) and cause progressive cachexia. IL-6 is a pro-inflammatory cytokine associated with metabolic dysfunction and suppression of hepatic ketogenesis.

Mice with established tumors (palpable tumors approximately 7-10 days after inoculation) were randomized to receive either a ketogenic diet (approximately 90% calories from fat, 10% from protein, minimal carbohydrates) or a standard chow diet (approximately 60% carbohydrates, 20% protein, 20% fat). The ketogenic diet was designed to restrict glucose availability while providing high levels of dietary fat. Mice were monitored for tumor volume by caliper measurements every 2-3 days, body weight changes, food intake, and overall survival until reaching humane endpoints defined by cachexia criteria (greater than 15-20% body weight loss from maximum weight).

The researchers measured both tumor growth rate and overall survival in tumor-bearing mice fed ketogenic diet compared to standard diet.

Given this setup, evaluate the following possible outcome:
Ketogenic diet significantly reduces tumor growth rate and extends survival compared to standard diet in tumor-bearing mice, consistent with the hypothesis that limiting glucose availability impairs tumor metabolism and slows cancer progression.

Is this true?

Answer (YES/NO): NO